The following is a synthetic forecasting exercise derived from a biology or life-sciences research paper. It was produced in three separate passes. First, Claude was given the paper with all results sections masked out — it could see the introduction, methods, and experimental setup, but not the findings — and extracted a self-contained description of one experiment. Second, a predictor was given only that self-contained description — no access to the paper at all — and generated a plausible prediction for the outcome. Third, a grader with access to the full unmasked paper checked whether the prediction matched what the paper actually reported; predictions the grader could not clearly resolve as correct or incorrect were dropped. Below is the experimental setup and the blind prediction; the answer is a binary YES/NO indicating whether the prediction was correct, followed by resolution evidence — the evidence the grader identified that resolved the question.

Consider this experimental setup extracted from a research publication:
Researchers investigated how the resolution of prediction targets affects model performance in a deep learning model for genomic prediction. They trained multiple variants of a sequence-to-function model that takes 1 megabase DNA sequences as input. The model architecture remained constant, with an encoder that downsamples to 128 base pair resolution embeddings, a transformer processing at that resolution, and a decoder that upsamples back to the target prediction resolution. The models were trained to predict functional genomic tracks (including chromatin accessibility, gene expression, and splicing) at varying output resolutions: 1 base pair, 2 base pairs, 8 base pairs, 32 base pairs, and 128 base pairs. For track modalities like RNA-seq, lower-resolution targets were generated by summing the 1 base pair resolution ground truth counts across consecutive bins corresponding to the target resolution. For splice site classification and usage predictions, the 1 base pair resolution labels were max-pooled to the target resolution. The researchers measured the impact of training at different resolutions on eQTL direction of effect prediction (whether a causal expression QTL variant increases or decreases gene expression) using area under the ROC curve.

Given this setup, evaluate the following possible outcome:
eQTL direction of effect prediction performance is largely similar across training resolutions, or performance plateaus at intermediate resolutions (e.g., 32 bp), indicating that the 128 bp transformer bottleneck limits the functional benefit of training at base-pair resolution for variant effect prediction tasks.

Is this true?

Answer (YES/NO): YES